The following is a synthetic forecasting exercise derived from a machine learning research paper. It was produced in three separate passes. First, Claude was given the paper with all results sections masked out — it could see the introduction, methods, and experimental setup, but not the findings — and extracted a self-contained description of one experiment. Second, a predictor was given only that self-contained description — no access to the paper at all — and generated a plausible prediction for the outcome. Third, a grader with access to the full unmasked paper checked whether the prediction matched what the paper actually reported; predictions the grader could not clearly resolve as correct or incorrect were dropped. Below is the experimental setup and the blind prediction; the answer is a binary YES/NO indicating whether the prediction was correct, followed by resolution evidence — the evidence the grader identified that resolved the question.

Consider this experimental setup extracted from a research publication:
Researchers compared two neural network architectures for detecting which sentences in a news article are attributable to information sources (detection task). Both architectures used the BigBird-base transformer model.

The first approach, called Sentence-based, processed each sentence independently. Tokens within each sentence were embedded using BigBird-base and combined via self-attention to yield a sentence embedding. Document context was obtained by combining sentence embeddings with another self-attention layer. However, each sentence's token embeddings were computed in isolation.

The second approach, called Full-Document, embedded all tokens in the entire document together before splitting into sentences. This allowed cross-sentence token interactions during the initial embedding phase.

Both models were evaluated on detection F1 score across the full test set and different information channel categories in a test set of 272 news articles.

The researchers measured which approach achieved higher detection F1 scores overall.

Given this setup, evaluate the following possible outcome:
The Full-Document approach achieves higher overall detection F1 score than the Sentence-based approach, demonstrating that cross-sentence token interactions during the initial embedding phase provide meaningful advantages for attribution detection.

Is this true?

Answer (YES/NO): YES